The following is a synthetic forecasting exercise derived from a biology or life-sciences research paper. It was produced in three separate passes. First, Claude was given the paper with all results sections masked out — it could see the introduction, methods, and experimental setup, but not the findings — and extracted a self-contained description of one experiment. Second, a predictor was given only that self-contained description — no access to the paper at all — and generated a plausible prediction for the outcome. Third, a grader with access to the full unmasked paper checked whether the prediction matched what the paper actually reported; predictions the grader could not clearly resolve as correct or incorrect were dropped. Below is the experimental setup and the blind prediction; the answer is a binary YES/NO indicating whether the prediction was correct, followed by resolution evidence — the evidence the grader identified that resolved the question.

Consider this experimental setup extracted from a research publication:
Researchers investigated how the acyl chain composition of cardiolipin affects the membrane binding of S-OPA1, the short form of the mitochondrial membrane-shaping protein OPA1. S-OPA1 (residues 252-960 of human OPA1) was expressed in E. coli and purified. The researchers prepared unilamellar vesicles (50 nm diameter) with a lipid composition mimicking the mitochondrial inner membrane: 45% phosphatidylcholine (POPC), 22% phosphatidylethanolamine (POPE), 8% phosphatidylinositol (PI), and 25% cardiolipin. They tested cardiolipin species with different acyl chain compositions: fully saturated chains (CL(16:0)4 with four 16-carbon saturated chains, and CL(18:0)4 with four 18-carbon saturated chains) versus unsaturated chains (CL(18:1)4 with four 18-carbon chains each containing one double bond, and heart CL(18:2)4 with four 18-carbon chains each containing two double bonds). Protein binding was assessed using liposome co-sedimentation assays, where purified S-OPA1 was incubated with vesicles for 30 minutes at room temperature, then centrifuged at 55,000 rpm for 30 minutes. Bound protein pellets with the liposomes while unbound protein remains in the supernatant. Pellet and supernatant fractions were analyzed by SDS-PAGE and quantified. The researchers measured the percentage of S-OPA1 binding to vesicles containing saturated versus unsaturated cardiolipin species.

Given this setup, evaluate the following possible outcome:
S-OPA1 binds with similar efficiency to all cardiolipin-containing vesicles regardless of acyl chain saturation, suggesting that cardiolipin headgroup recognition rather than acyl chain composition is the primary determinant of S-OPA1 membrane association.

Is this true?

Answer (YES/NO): NO